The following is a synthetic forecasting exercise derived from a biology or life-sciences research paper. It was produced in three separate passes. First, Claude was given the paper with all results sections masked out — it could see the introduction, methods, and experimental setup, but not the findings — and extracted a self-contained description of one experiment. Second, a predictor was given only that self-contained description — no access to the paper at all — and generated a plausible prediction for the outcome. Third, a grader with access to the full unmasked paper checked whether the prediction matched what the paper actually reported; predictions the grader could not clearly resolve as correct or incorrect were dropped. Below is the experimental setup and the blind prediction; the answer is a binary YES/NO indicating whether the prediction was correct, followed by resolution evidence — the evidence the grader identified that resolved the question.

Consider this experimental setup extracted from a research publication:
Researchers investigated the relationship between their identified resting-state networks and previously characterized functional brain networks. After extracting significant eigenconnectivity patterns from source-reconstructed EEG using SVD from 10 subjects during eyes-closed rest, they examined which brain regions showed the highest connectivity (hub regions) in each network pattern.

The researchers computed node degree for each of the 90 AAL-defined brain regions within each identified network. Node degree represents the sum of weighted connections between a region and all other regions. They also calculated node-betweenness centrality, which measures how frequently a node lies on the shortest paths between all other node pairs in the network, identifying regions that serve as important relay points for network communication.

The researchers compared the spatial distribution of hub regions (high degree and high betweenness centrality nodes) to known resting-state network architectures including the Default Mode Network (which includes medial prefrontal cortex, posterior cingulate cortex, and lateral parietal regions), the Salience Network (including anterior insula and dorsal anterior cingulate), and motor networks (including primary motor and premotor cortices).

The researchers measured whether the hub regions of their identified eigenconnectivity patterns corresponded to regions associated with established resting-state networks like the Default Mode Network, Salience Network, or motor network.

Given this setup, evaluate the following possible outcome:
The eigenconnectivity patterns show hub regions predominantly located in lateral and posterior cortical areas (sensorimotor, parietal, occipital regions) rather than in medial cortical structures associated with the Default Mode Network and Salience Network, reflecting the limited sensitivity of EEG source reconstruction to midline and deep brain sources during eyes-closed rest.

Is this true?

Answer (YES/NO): NO